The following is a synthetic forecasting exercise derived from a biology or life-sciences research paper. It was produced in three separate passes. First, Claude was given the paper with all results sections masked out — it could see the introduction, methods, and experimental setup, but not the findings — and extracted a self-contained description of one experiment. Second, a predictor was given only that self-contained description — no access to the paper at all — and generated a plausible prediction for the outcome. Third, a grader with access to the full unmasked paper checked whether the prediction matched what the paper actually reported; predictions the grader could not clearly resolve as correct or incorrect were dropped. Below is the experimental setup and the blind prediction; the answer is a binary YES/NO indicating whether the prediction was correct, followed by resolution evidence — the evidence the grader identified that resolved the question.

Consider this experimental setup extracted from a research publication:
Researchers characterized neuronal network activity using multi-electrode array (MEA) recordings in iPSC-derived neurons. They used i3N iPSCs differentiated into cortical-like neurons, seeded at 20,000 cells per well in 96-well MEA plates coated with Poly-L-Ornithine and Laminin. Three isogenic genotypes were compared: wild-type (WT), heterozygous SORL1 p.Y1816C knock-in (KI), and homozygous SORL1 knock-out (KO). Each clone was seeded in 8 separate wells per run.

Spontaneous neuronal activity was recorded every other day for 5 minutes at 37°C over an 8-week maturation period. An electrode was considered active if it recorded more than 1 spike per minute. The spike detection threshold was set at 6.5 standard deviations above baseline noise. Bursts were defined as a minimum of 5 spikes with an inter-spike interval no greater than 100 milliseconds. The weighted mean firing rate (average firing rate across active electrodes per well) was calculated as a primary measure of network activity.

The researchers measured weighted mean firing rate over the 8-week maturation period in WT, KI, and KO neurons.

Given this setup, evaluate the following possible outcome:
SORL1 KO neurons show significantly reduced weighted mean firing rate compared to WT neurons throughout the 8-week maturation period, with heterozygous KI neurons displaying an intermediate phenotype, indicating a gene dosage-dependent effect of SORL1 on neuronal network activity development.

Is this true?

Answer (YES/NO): NO